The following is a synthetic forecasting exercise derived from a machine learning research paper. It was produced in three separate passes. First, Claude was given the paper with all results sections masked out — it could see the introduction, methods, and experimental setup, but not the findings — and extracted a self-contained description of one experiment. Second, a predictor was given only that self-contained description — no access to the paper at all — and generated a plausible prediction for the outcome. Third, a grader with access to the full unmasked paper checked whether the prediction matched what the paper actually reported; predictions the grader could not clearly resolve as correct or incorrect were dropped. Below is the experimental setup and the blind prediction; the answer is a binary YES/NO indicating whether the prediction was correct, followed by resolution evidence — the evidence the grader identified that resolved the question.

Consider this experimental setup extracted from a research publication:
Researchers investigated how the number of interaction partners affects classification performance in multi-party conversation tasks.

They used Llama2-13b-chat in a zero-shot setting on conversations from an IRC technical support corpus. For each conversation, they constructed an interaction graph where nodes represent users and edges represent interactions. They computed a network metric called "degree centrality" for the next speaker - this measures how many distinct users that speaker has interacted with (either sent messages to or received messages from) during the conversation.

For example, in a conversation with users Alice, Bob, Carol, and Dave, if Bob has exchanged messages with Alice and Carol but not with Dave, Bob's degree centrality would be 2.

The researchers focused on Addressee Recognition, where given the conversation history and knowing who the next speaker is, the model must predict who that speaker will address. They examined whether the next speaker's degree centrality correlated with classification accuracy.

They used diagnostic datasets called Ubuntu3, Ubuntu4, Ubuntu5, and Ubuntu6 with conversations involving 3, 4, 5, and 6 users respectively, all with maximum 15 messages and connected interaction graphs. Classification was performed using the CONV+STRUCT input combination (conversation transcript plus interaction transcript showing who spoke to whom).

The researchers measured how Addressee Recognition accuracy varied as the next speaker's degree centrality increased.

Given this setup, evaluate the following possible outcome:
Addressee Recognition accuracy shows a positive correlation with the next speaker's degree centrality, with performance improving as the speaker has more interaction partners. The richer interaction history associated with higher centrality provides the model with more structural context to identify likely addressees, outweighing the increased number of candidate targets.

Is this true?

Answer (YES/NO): NO